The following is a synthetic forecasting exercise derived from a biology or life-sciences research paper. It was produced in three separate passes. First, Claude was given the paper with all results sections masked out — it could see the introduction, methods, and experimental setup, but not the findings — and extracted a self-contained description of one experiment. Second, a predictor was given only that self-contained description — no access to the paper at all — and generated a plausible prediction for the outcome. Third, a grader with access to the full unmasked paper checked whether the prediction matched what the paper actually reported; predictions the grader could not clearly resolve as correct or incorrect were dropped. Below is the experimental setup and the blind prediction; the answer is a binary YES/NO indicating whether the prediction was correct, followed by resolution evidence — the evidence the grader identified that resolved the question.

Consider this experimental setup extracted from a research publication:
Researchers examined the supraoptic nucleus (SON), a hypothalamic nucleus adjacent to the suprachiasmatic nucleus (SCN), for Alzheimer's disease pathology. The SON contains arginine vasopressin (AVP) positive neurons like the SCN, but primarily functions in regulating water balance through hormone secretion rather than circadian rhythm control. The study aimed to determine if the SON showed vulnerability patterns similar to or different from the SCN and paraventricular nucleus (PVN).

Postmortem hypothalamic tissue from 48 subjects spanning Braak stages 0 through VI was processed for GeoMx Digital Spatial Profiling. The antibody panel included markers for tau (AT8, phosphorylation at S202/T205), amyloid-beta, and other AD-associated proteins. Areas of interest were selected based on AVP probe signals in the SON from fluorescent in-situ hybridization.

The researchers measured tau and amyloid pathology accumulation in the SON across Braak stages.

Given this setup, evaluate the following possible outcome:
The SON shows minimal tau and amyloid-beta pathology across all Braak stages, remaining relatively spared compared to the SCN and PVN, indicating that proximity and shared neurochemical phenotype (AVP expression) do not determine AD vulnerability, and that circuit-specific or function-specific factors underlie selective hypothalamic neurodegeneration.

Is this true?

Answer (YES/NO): YES